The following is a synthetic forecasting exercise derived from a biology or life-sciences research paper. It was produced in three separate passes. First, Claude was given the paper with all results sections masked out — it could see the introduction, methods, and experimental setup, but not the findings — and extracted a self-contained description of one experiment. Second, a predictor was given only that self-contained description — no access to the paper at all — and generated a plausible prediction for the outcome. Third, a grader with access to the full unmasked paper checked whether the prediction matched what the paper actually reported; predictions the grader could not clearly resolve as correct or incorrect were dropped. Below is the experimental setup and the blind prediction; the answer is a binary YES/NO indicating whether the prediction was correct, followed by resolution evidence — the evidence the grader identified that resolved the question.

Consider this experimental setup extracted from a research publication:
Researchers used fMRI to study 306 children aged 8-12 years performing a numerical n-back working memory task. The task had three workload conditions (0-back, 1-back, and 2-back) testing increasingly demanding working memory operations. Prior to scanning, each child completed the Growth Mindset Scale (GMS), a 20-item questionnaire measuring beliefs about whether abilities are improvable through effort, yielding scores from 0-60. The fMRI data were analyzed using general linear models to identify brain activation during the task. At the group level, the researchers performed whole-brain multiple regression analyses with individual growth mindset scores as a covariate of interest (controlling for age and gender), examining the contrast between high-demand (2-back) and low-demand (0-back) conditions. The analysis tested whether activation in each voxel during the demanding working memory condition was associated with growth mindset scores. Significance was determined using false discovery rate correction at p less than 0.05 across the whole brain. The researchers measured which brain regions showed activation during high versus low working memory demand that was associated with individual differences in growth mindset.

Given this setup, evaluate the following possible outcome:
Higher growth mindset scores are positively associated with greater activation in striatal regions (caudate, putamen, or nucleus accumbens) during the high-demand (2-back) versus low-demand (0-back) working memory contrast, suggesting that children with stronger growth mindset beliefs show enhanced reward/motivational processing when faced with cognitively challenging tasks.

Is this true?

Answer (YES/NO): YES